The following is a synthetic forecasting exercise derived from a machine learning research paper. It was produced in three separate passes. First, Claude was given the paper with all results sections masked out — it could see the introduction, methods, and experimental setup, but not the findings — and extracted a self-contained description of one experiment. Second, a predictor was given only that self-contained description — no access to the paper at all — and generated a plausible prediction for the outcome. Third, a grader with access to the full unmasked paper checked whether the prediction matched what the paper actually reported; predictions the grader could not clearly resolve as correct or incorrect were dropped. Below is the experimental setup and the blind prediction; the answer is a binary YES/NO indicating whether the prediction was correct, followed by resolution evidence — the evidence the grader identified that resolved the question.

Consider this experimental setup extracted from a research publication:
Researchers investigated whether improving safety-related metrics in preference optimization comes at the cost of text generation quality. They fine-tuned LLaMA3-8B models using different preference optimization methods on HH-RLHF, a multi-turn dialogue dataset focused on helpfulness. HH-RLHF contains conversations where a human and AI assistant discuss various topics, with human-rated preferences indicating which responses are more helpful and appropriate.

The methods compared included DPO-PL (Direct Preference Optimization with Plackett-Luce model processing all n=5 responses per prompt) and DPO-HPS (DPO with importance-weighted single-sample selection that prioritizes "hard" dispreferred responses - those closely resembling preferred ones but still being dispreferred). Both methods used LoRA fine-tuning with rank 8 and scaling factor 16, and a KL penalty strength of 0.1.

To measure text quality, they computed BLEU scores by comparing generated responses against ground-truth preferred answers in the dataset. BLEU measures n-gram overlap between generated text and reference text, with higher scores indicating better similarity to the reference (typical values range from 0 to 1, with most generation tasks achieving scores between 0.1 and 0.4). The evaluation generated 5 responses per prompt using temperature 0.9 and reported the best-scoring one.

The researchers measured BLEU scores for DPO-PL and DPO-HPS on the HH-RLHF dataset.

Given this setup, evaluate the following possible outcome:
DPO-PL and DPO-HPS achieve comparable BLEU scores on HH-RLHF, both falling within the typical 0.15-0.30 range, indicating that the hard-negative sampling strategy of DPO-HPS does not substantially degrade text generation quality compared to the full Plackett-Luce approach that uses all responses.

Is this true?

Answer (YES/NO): YES